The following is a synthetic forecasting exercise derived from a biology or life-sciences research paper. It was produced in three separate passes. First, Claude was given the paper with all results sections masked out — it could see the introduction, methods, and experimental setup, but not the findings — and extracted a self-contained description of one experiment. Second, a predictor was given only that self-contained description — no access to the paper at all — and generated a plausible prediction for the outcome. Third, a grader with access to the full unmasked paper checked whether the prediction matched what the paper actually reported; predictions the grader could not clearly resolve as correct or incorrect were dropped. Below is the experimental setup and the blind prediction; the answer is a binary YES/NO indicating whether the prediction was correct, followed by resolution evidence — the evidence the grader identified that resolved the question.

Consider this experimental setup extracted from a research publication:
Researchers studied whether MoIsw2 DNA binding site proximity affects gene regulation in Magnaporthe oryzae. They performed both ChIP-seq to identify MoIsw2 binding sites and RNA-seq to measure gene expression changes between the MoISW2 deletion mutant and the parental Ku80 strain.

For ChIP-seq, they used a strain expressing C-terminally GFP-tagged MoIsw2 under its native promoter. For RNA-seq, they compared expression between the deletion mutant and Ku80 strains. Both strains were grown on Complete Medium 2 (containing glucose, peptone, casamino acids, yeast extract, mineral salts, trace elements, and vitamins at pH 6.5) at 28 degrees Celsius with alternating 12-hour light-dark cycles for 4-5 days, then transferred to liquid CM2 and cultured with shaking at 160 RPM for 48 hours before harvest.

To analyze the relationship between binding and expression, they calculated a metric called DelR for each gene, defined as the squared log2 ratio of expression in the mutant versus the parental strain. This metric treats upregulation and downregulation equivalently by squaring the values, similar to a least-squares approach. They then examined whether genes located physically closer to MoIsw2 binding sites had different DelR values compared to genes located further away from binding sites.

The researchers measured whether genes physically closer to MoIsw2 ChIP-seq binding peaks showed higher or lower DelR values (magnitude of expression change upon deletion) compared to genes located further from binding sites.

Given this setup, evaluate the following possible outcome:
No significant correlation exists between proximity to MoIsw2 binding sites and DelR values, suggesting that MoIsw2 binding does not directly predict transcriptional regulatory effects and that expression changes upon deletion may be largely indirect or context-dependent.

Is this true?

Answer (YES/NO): NO